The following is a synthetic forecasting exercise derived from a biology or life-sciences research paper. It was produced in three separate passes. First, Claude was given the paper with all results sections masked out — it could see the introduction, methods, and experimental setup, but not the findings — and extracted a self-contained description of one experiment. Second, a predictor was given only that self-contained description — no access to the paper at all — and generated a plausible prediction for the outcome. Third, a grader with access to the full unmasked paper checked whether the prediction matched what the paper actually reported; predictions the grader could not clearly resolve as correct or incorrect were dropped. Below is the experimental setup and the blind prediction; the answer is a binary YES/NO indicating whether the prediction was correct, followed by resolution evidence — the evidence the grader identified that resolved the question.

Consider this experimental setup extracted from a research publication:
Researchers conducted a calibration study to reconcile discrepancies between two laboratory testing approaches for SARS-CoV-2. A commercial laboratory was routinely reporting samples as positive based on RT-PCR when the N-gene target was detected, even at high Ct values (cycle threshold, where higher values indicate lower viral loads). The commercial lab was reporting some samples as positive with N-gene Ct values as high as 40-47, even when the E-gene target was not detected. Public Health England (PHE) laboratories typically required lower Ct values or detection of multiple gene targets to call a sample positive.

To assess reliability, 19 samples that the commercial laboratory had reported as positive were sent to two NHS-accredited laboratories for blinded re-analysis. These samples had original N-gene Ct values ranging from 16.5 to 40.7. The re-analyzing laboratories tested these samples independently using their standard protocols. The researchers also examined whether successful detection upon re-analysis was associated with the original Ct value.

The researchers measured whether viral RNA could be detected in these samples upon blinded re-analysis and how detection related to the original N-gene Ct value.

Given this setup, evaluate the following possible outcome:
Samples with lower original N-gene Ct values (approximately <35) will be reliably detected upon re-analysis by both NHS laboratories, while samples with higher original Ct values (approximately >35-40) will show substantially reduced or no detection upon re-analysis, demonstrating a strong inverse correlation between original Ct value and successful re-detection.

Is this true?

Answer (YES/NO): YES